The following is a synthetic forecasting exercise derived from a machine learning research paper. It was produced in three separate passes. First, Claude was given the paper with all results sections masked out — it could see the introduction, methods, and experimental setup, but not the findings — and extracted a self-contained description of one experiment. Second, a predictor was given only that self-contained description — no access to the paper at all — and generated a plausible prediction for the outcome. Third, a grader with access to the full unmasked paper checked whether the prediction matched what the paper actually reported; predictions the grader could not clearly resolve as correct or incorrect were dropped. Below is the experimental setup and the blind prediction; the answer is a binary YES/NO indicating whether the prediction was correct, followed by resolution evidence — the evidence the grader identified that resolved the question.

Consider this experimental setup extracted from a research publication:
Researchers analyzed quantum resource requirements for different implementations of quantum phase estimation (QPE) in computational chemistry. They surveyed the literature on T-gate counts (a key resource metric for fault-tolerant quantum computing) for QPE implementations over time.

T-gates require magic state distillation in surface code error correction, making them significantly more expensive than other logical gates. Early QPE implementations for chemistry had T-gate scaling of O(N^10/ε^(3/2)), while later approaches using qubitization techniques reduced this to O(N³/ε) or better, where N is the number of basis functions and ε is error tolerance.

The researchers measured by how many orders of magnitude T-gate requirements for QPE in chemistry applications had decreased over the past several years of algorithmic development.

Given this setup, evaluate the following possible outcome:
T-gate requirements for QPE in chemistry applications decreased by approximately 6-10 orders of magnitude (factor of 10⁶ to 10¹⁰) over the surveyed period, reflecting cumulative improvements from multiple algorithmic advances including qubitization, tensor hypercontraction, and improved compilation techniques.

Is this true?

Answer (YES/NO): YES